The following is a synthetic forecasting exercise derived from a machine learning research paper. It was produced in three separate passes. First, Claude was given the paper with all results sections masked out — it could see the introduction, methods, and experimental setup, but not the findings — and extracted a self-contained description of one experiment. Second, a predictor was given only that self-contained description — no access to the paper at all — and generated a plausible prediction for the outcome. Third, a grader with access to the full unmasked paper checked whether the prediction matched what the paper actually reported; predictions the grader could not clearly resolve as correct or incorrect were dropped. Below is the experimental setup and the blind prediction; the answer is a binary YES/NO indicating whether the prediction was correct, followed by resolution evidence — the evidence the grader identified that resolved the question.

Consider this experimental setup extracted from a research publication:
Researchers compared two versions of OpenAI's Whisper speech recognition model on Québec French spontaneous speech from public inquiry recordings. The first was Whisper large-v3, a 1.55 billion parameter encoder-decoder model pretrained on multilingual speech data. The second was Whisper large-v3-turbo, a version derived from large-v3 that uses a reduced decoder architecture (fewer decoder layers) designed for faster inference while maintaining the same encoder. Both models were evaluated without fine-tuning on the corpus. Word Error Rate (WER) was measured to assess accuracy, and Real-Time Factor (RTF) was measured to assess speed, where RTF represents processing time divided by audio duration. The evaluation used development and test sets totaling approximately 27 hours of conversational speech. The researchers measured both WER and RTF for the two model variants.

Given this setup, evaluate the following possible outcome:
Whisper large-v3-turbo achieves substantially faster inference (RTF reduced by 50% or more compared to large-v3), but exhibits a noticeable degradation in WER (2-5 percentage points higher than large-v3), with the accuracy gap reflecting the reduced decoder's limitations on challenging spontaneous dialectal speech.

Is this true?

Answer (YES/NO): NO